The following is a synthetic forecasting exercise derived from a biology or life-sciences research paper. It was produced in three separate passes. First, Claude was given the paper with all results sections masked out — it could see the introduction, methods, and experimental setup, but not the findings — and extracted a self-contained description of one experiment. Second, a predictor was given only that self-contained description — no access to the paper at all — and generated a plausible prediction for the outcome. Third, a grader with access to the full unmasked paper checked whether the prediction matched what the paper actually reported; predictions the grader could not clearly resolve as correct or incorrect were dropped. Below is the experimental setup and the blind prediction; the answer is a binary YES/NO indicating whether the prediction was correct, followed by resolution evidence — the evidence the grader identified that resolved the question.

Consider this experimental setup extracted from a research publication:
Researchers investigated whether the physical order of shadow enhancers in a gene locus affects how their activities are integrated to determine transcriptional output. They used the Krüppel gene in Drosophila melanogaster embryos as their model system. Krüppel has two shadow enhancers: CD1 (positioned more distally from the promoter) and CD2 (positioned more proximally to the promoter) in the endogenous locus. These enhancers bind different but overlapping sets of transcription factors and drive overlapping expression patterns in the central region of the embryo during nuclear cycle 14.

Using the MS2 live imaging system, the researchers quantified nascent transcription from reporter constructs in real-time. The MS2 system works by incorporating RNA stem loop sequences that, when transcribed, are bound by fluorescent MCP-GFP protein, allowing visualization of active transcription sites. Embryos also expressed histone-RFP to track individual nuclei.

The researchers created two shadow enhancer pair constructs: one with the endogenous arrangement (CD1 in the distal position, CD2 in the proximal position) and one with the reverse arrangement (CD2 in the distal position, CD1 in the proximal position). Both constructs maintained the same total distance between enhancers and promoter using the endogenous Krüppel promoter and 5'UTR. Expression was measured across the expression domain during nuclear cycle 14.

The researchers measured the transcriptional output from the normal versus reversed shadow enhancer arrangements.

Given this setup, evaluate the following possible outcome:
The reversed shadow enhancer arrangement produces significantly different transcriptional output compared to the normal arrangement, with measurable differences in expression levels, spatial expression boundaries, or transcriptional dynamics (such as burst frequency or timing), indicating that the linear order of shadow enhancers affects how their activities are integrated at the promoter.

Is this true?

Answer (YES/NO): YES